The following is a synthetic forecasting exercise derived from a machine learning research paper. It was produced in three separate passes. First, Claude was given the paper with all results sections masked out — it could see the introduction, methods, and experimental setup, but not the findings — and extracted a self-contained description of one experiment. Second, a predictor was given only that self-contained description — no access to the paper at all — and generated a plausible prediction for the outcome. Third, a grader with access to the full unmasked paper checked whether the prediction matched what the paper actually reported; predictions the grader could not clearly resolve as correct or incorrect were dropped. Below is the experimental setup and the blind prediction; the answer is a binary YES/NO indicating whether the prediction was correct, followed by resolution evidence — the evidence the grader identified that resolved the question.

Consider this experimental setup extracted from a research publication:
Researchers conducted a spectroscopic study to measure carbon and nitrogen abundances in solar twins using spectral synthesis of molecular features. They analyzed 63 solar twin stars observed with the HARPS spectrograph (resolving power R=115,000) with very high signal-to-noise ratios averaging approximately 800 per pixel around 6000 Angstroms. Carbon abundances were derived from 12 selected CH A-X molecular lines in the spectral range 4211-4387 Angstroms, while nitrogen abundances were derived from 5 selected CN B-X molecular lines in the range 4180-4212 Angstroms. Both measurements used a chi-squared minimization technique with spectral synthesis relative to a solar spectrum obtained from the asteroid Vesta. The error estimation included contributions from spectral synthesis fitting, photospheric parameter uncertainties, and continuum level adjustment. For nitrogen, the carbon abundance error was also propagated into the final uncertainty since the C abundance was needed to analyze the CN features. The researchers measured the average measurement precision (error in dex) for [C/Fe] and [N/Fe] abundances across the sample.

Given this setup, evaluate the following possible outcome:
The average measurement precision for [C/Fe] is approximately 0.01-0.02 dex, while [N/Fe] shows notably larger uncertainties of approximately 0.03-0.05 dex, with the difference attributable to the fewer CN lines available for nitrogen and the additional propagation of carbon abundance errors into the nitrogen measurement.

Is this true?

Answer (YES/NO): NO